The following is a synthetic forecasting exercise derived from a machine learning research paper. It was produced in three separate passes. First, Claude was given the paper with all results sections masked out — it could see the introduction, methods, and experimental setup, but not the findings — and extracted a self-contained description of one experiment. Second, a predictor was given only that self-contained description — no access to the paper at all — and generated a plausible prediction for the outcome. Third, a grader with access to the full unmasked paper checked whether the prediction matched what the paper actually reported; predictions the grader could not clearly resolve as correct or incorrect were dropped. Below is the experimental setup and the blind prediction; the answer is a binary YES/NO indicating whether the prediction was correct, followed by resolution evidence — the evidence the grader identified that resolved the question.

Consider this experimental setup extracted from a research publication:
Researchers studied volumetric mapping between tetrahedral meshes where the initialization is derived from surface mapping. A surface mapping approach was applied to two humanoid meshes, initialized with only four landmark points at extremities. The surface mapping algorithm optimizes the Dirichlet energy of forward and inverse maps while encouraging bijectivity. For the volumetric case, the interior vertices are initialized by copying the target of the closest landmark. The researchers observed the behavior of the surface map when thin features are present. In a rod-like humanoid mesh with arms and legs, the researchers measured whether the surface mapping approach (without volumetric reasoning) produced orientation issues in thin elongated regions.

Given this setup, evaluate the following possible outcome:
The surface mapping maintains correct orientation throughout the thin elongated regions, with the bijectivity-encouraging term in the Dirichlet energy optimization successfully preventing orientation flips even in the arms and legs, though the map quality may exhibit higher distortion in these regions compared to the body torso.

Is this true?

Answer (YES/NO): NO